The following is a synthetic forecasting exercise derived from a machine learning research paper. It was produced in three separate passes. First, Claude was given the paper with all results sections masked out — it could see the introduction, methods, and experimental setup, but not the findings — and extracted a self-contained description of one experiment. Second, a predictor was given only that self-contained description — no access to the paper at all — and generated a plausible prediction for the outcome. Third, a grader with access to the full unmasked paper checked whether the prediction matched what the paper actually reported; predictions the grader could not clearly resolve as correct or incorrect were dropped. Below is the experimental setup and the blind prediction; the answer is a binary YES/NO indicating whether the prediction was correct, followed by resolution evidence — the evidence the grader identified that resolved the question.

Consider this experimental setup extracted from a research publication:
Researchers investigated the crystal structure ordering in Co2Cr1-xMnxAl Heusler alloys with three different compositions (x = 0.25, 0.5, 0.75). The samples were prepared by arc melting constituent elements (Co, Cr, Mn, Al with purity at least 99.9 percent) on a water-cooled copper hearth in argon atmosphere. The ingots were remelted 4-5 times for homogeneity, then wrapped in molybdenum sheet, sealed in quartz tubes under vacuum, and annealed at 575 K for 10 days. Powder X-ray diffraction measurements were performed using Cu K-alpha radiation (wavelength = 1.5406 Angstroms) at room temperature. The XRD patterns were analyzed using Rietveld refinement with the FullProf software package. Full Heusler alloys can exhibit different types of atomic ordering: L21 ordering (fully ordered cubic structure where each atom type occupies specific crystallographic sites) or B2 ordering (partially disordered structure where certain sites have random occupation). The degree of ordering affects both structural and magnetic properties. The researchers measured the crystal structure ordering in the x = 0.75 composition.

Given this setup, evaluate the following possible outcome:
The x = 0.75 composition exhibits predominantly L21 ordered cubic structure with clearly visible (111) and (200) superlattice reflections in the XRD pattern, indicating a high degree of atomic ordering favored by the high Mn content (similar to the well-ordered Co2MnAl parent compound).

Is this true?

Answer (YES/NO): YES